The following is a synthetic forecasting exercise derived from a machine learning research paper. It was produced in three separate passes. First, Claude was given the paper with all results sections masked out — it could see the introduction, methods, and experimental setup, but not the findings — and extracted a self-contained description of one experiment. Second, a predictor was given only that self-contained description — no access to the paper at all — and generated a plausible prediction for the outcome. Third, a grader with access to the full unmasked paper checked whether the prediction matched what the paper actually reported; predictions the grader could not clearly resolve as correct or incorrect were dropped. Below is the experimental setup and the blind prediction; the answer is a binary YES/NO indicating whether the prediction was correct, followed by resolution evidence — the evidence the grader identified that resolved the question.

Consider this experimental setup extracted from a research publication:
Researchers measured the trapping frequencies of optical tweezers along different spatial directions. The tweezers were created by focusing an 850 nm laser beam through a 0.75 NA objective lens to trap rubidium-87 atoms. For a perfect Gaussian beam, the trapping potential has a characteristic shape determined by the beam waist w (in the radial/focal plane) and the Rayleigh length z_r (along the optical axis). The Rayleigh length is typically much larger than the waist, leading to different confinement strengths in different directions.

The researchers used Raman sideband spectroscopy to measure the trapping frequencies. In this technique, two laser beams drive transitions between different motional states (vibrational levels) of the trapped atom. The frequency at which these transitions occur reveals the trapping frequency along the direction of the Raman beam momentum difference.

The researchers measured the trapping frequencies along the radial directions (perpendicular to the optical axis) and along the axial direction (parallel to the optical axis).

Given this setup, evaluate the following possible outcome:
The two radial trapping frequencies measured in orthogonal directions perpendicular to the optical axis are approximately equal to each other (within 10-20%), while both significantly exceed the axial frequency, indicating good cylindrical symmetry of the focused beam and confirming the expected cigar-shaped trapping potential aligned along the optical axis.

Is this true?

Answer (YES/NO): NO